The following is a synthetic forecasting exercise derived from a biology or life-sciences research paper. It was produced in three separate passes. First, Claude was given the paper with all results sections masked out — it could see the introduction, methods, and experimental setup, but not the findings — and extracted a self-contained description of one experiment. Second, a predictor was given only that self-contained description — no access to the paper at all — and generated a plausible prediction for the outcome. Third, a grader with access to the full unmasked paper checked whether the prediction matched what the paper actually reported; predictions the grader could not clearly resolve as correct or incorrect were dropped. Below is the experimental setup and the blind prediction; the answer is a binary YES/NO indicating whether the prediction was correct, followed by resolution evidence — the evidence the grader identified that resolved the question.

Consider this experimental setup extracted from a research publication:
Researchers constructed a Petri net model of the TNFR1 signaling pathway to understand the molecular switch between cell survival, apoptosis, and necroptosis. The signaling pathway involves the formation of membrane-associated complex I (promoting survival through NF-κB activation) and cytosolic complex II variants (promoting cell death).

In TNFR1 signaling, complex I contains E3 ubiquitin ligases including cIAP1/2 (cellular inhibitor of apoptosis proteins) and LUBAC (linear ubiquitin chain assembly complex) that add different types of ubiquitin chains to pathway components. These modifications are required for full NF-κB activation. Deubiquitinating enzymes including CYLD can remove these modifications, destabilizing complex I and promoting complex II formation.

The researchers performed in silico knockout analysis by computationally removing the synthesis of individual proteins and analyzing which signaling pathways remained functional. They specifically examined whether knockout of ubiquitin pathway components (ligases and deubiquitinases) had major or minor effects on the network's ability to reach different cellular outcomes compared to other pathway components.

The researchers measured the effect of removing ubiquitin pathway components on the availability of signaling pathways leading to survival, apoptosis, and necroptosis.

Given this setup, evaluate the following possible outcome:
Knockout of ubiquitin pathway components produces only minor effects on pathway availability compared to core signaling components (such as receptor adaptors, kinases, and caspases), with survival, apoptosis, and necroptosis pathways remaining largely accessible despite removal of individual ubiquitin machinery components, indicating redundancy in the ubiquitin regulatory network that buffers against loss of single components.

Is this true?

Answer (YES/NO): NO